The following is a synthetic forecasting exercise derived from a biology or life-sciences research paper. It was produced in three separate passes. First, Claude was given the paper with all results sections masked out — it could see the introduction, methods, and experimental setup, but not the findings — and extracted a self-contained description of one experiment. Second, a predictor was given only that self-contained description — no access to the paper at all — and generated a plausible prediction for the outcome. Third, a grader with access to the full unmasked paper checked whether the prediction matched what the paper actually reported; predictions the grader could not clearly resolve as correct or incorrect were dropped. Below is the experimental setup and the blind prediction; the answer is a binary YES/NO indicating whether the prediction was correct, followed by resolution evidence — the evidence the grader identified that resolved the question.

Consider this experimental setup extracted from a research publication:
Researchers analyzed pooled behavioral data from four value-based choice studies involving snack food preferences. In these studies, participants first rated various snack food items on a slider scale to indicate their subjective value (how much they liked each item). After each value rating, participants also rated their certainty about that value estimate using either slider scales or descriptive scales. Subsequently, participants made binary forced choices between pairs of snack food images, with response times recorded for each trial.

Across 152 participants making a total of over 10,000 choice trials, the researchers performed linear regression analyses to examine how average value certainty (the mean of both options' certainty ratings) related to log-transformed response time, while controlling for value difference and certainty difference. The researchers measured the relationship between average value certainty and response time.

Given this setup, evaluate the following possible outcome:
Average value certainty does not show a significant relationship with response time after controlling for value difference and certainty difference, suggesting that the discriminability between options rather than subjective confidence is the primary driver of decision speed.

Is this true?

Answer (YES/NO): NO